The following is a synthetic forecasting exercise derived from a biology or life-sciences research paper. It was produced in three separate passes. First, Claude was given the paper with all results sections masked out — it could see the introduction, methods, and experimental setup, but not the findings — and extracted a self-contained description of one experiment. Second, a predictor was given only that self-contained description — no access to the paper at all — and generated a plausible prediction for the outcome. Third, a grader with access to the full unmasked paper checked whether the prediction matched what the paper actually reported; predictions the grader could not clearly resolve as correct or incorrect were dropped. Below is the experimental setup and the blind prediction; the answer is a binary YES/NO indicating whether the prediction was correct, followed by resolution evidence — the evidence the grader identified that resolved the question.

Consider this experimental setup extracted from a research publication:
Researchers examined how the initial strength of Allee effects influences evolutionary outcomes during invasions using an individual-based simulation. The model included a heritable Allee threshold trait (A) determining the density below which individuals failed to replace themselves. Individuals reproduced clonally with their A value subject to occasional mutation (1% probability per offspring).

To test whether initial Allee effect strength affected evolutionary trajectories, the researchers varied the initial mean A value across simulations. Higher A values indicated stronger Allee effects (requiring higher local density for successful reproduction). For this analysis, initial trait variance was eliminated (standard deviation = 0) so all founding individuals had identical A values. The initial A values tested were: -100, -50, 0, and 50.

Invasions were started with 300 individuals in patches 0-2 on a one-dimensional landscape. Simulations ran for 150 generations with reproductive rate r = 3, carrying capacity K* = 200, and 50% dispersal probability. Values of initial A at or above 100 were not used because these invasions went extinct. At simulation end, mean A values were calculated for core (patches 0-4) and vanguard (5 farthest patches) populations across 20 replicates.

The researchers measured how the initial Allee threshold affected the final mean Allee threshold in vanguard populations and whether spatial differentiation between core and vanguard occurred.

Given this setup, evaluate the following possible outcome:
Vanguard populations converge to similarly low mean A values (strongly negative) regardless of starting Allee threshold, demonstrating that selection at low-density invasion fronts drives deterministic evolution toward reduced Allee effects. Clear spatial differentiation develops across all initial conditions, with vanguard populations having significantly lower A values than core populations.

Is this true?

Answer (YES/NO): NO